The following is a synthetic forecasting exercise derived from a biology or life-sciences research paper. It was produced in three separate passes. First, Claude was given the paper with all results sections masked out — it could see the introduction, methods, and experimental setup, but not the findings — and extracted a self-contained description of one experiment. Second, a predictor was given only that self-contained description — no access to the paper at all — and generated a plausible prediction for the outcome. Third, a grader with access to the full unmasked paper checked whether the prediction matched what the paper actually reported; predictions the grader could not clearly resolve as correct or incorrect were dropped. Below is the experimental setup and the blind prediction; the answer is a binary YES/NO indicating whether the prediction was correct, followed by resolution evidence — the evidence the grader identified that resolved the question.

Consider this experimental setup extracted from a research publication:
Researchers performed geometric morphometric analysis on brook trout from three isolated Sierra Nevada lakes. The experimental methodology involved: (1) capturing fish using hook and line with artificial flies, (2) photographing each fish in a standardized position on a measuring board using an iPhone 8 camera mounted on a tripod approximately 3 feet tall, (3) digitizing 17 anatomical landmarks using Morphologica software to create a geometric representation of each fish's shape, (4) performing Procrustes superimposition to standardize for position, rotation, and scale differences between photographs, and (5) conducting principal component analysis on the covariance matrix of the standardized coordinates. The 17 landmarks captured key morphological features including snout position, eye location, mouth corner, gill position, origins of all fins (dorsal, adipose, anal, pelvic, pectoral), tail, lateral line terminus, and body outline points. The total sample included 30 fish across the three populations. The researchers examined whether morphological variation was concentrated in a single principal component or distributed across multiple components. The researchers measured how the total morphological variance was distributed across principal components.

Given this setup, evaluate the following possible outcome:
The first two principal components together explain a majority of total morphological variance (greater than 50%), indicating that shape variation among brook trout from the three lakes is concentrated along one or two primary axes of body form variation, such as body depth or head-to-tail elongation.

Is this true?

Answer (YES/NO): YES